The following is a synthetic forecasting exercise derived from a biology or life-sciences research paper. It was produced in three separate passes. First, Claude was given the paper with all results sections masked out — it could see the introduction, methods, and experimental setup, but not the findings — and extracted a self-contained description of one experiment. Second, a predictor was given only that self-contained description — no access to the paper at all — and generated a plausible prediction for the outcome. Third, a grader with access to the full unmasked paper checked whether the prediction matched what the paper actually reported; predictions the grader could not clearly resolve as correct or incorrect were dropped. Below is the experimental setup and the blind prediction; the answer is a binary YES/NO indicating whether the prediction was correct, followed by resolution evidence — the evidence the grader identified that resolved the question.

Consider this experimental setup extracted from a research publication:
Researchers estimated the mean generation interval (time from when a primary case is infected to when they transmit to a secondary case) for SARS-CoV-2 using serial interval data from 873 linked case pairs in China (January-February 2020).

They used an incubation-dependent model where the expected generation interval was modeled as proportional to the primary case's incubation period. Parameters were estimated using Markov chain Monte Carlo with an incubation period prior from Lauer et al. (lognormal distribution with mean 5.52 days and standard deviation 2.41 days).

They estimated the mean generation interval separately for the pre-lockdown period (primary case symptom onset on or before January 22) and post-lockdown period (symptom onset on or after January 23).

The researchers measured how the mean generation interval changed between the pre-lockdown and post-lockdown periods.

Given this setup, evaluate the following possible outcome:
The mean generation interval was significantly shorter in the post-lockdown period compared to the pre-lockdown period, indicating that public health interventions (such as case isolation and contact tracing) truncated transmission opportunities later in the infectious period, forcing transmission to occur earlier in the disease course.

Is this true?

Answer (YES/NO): YES